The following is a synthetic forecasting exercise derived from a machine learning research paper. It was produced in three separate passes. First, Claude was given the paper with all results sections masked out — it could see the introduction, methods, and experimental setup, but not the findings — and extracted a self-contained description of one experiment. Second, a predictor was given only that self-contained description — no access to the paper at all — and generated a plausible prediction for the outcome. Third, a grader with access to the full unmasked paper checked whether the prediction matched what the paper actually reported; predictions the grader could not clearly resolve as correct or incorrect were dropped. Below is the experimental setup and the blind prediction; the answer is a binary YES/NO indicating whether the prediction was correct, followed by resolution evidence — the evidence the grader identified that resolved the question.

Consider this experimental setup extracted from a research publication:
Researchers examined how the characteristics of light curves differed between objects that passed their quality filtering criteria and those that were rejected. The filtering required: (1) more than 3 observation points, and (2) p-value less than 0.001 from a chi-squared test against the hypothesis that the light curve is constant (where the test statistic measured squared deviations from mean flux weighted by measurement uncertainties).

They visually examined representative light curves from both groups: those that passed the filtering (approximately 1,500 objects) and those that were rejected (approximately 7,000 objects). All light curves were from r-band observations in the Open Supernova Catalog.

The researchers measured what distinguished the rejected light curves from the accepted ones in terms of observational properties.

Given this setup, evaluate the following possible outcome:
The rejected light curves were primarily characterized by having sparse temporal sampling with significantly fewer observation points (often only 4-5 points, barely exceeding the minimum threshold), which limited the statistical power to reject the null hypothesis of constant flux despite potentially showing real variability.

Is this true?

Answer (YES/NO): NO